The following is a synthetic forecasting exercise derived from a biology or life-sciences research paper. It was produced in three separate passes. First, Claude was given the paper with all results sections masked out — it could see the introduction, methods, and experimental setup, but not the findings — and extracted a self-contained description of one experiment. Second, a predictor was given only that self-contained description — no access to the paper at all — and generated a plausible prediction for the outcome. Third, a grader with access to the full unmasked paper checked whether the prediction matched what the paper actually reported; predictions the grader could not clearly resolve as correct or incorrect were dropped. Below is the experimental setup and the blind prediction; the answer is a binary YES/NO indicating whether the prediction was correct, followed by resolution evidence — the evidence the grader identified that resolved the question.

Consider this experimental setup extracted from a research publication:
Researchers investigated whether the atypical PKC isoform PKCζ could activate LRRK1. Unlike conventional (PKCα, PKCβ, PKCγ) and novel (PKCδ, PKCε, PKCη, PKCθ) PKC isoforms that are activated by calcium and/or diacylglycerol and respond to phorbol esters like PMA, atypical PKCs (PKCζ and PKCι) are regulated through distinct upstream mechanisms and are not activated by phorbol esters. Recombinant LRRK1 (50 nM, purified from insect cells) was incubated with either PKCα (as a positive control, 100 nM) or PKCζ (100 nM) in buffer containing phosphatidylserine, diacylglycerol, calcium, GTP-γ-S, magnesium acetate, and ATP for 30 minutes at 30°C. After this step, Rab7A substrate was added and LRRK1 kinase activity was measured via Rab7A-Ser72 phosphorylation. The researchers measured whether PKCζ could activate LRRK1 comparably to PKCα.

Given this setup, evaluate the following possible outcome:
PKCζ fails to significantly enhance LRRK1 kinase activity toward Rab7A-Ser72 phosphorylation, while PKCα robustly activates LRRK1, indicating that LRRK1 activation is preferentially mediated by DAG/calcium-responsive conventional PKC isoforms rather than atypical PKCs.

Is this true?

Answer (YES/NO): NO